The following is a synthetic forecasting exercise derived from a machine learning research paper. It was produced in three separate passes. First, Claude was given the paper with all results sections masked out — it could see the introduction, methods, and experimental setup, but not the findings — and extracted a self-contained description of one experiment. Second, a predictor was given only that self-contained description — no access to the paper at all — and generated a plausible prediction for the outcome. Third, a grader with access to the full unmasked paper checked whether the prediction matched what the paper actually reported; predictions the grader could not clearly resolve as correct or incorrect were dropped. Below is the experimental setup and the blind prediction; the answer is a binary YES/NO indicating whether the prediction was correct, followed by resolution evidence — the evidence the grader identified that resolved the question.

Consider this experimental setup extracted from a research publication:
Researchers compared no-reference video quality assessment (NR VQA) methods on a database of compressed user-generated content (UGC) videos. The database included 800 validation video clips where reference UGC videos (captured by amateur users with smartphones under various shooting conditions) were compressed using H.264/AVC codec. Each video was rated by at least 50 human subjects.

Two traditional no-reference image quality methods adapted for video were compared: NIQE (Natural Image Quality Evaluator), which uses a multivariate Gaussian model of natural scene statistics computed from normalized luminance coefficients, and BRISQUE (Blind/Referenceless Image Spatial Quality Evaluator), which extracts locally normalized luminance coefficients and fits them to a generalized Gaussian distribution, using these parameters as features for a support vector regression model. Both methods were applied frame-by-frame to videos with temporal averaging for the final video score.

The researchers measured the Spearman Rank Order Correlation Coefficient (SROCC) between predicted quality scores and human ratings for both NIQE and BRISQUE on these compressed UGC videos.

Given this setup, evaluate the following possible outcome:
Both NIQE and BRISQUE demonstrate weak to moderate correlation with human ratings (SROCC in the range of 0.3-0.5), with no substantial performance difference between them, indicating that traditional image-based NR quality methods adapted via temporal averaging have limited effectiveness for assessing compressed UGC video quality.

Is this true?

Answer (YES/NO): NO